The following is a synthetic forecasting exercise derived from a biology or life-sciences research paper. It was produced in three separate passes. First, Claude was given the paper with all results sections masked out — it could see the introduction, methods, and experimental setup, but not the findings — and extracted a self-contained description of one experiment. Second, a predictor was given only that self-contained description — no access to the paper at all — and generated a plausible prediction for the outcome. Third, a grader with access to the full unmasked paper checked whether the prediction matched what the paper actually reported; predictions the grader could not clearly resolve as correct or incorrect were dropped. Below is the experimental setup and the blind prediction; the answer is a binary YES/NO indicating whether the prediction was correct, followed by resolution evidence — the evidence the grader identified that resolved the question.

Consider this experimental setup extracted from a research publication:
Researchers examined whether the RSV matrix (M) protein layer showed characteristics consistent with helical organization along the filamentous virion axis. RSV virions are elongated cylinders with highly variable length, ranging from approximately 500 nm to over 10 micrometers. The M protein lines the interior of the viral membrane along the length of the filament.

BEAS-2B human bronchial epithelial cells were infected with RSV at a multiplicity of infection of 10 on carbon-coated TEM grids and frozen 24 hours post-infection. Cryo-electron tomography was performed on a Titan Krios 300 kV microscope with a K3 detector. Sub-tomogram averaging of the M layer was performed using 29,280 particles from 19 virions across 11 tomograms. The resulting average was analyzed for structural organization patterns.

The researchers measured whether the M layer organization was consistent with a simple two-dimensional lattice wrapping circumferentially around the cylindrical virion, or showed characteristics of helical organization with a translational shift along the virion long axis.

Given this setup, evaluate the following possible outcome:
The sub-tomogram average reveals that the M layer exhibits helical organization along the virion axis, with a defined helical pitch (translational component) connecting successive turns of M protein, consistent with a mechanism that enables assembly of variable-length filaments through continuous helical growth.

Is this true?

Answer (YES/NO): YES